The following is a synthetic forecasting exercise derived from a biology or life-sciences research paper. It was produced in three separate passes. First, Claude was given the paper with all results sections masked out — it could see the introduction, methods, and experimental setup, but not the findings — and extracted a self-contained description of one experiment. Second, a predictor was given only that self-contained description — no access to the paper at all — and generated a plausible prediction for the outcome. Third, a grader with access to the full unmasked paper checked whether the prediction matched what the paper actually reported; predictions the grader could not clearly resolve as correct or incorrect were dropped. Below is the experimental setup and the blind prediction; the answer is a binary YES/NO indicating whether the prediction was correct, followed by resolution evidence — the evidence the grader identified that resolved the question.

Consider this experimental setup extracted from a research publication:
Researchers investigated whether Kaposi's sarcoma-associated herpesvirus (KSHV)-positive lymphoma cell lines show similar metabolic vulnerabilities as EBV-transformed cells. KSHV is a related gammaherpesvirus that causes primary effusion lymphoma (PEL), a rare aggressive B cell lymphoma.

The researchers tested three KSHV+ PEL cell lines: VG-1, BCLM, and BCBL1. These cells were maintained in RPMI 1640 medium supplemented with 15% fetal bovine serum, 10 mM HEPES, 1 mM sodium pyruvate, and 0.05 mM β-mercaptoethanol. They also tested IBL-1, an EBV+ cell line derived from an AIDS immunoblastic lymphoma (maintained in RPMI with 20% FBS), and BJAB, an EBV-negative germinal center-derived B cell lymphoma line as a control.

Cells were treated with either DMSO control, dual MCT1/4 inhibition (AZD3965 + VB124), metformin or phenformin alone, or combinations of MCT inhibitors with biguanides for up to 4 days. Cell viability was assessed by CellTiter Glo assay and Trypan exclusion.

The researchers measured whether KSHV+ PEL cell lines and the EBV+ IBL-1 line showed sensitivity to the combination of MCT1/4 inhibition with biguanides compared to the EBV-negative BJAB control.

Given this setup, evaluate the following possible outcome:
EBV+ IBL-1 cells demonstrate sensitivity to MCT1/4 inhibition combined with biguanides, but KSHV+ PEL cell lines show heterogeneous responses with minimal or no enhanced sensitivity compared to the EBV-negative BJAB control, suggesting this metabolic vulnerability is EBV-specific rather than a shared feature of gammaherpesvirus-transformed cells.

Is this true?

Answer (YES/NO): NO